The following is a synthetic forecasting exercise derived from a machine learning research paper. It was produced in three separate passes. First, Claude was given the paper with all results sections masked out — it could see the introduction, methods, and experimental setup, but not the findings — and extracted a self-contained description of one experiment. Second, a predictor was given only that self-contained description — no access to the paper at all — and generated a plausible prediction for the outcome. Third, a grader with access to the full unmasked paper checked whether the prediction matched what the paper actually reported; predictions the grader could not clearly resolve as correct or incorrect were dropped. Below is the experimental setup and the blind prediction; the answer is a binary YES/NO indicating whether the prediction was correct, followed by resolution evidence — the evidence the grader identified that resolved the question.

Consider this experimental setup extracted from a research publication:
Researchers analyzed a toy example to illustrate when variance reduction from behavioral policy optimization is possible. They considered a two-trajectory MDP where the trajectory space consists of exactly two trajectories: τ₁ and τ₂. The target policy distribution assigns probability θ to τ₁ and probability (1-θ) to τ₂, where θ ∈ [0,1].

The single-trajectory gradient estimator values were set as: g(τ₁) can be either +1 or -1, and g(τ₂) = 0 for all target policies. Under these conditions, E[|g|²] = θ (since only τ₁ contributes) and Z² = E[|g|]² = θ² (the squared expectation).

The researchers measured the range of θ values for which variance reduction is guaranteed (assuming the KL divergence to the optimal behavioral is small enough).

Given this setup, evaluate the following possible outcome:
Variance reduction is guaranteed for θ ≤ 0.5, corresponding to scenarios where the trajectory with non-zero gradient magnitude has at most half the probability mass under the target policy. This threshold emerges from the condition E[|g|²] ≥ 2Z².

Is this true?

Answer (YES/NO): NO